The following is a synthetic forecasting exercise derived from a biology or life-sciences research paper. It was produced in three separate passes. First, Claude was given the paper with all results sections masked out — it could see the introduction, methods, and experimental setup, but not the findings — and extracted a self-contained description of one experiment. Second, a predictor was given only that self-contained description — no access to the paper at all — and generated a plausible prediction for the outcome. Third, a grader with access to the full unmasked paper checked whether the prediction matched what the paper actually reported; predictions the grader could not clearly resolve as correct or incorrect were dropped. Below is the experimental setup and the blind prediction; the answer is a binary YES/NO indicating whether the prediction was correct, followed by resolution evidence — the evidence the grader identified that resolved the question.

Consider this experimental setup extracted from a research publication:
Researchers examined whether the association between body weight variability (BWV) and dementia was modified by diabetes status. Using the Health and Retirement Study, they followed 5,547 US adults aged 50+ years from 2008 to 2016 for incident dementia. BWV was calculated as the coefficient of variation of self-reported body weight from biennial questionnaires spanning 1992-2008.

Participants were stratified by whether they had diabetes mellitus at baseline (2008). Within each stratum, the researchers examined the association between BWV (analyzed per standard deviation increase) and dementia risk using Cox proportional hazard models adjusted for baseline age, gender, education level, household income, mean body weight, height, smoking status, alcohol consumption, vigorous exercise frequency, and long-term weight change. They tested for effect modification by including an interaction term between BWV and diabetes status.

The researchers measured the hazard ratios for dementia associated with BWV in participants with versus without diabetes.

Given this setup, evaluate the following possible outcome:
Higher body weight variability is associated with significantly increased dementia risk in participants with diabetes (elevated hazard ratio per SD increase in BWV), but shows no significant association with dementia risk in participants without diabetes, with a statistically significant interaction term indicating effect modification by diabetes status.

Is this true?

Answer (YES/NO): NO